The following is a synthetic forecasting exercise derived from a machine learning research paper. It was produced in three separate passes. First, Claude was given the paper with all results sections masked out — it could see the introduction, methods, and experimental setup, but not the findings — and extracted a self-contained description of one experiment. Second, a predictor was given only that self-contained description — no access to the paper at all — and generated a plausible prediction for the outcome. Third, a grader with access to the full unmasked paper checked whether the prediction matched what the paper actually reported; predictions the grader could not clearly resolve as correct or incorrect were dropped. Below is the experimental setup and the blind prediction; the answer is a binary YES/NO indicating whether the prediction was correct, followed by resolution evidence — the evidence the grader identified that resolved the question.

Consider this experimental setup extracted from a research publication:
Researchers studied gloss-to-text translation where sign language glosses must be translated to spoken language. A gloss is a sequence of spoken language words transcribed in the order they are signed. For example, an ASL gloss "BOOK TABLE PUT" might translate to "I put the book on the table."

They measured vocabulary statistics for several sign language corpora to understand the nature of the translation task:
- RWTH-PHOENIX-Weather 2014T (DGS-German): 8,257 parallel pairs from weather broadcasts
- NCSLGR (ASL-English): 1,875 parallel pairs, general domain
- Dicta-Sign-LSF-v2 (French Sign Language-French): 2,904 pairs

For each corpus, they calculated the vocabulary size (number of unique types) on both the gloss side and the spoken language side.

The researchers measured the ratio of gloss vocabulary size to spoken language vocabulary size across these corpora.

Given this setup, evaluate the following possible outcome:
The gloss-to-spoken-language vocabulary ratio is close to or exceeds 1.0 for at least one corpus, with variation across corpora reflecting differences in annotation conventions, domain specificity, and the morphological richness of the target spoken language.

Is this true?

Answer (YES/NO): NO